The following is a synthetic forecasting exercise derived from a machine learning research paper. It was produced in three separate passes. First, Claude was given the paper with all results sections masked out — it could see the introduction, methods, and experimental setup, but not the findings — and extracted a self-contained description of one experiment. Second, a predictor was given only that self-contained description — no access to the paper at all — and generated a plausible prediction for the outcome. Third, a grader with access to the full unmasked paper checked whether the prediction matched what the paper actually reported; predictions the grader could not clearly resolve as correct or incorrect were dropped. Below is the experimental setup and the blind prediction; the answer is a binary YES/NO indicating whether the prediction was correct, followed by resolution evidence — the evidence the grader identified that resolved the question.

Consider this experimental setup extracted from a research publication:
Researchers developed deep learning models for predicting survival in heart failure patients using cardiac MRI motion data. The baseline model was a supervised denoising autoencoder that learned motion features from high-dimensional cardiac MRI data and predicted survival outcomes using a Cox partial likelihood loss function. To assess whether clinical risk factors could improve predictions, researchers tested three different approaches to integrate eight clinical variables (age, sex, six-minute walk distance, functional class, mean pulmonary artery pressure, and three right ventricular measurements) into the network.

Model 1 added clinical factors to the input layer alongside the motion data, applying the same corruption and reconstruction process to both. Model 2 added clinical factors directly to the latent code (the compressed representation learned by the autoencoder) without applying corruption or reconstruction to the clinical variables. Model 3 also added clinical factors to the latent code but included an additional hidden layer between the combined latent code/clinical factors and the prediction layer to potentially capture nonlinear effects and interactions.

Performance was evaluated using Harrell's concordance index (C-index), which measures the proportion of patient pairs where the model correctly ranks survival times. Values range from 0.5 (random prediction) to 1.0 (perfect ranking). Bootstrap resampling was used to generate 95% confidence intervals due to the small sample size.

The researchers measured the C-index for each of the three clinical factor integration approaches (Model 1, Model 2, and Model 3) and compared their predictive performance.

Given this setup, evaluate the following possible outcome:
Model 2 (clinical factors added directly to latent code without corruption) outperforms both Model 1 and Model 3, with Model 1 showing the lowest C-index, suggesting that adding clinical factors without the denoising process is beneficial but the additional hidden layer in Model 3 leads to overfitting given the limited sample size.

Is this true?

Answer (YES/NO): NO